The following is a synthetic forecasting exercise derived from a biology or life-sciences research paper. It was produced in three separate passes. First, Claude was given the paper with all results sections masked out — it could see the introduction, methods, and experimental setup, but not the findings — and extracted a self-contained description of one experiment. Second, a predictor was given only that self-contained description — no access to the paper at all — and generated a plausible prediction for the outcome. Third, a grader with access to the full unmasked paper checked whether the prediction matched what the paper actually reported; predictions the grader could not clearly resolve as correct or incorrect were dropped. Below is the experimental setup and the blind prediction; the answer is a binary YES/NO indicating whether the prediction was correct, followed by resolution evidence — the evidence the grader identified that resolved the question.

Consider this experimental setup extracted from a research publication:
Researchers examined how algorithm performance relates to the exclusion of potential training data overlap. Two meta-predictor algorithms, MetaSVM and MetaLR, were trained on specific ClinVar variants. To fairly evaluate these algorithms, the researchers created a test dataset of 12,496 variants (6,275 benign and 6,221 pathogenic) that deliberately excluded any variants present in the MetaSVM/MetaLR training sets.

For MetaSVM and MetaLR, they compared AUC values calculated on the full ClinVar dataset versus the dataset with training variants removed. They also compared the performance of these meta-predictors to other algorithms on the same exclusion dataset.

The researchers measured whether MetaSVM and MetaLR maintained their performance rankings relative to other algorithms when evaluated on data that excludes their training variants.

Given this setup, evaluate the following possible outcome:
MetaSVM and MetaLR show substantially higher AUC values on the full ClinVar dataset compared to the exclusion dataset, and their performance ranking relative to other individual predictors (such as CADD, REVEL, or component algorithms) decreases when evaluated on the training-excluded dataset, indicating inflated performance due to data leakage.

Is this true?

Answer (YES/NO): NO